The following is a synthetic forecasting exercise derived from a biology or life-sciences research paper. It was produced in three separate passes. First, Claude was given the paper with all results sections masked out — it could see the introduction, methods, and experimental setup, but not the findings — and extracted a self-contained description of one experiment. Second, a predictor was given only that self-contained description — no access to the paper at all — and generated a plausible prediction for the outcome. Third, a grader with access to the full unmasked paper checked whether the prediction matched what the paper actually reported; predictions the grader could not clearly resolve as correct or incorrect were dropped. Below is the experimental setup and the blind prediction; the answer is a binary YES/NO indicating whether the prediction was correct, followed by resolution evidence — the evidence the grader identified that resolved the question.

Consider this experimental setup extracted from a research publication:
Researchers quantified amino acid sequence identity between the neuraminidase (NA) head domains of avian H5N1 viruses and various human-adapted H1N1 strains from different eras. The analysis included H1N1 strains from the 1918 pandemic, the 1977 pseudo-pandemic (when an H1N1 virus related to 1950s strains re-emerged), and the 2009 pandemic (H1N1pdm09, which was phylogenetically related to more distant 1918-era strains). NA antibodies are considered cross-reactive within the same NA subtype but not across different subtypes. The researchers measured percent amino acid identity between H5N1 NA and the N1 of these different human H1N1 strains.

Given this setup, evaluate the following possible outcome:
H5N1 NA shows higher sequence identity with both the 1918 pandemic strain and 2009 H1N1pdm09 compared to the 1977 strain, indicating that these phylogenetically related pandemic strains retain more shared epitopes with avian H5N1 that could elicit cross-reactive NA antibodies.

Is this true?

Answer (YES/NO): YES